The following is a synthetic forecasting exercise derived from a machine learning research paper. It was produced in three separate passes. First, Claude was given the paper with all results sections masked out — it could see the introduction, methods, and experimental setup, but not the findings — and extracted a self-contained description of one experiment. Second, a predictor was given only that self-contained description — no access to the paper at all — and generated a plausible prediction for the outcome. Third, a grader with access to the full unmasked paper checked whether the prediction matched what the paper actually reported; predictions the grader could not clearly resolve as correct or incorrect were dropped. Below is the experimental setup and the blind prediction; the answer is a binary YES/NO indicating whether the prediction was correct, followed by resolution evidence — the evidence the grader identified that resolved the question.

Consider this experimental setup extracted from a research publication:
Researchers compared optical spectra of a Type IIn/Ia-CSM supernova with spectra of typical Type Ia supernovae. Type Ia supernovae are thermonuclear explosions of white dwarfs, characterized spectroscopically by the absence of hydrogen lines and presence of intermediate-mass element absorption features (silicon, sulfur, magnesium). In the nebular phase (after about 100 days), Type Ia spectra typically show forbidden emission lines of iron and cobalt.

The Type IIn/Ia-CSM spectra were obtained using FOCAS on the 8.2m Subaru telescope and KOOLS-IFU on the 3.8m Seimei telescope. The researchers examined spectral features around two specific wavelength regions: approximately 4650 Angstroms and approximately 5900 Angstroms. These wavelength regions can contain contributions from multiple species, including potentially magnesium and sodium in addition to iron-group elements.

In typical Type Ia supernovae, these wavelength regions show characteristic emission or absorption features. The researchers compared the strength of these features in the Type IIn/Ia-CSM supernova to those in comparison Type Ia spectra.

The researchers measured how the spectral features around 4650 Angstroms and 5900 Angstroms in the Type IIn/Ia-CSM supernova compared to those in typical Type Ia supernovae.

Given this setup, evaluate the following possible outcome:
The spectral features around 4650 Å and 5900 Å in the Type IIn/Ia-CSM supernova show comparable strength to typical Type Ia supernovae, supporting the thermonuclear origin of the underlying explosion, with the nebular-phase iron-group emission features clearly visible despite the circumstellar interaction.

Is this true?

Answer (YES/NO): NO